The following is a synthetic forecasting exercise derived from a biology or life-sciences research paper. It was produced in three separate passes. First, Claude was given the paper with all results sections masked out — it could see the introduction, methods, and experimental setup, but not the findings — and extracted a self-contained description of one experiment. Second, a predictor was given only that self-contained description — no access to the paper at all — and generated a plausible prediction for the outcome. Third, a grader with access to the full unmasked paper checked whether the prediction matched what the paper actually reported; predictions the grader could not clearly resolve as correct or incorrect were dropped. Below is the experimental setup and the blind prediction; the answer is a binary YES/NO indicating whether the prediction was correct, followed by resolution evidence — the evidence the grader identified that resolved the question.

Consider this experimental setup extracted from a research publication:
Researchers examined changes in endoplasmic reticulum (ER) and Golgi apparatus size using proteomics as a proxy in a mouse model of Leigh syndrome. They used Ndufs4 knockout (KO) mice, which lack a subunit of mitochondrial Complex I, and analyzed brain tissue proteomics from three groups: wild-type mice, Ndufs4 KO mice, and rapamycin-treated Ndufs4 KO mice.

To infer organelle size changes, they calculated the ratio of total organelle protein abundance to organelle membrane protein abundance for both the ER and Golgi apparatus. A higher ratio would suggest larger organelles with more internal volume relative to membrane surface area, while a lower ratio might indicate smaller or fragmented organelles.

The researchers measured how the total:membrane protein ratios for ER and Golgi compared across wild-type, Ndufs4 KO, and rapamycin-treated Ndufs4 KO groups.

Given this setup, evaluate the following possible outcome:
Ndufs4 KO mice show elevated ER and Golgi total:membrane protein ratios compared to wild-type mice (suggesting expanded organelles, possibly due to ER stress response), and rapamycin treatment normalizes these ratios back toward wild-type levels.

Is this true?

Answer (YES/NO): NO